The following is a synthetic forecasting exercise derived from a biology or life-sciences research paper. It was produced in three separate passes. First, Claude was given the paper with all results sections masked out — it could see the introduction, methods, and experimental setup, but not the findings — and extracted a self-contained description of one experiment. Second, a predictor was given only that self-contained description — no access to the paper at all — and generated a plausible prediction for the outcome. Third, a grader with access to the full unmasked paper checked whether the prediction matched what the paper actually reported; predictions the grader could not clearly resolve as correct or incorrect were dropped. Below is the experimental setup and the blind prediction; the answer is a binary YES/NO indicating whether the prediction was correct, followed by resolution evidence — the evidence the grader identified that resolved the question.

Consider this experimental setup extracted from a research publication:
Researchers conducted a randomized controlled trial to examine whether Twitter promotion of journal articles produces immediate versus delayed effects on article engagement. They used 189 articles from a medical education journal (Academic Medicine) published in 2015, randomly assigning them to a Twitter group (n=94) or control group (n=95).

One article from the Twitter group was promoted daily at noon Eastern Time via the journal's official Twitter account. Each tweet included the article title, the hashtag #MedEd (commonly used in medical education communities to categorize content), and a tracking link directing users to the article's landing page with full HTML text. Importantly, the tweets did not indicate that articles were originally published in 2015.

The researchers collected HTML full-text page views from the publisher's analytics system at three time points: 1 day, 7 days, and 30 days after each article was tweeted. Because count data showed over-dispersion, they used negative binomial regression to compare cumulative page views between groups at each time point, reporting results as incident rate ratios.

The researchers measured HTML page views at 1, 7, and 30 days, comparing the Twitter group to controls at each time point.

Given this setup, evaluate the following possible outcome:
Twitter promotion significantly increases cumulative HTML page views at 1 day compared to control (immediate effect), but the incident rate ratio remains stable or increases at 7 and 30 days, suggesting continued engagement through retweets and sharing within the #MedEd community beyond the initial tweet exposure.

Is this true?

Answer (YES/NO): NO